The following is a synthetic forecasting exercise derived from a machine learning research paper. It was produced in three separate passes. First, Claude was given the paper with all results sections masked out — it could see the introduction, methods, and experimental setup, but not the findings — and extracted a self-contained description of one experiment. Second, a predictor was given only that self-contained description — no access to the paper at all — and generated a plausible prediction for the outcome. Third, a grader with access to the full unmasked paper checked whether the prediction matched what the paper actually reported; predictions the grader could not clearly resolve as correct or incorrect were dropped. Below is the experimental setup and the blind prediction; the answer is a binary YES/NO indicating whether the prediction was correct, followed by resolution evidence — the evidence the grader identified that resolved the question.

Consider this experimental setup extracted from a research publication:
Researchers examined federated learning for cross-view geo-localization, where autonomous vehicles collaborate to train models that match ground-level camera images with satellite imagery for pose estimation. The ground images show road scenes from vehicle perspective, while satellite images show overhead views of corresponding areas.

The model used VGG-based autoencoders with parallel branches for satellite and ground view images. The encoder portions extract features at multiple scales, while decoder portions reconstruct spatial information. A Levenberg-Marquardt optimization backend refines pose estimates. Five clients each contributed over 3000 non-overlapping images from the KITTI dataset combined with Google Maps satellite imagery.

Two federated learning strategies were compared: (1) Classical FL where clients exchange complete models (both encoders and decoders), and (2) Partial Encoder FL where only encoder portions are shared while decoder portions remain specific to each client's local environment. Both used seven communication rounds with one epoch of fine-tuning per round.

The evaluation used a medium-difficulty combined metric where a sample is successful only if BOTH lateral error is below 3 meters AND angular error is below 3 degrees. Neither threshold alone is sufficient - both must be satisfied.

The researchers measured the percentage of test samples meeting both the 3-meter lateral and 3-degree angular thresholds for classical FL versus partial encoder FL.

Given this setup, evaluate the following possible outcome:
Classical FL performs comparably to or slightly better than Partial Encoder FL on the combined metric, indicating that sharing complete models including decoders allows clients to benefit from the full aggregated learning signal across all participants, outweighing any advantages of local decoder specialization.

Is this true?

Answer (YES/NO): NO